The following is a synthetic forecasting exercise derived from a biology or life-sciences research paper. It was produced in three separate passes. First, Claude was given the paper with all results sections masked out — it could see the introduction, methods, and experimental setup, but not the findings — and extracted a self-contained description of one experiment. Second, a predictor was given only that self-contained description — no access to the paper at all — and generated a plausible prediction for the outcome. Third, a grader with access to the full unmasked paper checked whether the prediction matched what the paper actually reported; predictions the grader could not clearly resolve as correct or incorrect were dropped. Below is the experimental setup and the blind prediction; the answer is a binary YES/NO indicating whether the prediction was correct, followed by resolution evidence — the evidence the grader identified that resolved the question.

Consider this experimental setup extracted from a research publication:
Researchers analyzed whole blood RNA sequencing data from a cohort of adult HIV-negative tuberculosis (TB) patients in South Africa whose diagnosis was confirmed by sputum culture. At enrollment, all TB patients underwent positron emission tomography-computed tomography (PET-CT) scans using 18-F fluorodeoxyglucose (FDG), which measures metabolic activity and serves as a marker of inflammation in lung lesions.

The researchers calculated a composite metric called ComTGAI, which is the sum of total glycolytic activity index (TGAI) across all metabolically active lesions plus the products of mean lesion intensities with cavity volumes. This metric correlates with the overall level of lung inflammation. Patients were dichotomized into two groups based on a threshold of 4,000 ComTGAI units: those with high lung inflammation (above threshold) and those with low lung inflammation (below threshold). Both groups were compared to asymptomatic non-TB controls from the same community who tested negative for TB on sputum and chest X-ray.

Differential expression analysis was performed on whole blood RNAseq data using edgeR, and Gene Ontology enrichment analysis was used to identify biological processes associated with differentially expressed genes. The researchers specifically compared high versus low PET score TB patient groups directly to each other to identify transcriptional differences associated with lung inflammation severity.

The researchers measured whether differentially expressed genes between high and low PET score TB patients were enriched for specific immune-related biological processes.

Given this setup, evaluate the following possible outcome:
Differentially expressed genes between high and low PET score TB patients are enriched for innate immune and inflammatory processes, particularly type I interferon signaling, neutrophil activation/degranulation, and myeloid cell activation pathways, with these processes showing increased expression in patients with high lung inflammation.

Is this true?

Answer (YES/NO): NO